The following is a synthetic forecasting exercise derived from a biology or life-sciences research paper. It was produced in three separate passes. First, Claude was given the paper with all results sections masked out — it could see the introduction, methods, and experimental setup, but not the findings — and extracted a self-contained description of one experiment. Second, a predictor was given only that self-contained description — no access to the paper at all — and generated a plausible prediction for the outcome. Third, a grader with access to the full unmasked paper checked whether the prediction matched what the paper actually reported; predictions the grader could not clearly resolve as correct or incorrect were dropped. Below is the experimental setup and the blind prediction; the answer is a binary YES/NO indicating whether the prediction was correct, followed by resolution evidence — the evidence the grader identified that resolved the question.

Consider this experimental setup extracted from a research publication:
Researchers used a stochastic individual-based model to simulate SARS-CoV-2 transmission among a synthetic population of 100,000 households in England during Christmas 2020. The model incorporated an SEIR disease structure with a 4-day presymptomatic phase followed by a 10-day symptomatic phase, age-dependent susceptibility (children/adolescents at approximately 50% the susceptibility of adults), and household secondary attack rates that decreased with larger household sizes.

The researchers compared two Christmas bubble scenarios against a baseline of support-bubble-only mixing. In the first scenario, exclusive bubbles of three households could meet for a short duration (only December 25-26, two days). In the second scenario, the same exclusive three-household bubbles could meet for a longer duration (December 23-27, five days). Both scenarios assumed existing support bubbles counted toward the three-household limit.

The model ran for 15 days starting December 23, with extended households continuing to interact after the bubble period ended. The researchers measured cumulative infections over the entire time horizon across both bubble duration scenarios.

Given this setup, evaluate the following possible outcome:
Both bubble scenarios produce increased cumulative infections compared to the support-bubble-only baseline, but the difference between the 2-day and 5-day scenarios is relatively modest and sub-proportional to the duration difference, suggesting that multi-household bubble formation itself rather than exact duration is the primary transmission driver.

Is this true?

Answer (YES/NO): NO